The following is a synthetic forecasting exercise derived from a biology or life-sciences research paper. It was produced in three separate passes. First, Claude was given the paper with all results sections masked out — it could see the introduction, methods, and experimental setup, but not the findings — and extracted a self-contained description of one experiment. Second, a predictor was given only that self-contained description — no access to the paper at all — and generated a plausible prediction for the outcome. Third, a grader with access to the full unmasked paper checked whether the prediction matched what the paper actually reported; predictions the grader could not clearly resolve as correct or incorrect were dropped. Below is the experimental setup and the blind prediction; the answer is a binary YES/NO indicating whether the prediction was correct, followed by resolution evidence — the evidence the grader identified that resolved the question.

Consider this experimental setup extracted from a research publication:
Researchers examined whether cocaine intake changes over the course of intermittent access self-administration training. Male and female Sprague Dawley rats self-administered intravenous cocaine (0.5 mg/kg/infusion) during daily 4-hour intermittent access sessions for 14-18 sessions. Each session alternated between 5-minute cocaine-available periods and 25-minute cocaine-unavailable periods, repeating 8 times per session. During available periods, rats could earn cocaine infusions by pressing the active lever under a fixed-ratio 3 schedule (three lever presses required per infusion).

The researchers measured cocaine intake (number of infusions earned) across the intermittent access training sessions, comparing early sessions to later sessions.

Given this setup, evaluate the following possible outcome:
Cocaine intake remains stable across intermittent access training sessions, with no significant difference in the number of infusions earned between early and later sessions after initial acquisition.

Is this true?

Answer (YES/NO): NO